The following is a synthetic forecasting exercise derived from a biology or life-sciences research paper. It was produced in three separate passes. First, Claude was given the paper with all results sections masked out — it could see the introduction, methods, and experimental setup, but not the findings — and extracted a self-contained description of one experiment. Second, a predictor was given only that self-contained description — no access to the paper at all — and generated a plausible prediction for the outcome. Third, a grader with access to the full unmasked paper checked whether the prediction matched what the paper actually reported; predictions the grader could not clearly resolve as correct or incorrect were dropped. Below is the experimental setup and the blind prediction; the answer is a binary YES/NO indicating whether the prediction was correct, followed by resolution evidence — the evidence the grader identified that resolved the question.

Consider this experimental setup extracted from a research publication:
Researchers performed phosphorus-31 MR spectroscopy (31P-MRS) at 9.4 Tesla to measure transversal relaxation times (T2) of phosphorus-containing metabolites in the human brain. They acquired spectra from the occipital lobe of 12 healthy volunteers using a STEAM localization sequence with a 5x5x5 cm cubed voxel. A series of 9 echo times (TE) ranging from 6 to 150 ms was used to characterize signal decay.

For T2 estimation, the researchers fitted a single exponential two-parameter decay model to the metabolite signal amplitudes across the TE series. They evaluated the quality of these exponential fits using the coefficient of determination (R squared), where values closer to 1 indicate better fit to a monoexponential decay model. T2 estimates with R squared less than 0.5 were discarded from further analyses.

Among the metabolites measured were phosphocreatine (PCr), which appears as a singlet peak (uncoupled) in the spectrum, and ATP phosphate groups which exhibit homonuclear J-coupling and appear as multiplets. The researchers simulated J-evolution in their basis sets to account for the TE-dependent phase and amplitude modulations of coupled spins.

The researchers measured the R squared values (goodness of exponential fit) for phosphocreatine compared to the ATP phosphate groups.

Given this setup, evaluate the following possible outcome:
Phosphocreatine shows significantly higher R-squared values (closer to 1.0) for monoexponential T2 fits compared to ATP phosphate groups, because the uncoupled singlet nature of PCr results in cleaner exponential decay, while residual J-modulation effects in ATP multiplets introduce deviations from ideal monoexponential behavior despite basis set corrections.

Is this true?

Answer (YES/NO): NO